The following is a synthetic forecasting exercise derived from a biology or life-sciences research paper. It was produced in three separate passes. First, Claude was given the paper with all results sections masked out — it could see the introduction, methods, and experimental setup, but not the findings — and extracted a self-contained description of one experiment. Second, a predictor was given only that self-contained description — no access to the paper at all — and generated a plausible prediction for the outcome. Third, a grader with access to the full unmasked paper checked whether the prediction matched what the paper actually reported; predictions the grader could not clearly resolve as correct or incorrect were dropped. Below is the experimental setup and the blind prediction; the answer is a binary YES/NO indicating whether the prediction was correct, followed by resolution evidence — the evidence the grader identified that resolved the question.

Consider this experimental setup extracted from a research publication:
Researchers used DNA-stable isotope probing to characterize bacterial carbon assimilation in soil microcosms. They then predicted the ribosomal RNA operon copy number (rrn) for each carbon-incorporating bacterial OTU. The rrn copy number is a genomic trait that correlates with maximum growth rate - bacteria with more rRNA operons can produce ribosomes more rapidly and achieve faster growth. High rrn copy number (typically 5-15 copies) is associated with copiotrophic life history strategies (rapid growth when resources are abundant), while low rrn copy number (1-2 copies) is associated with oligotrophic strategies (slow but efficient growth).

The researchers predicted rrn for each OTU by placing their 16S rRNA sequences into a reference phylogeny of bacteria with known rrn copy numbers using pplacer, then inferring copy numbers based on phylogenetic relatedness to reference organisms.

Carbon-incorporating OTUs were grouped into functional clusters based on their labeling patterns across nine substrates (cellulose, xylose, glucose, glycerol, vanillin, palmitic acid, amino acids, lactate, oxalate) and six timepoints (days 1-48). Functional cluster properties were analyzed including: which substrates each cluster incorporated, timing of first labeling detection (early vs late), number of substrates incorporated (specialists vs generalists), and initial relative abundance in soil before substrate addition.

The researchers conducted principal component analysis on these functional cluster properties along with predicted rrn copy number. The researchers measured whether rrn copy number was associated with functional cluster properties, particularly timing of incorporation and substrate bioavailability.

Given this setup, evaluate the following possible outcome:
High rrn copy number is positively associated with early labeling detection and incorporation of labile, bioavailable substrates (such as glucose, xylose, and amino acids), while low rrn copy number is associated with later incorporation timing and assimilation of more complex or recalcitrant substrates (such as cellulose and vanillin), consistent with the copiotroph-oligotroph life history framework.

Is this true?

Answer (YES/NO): YES